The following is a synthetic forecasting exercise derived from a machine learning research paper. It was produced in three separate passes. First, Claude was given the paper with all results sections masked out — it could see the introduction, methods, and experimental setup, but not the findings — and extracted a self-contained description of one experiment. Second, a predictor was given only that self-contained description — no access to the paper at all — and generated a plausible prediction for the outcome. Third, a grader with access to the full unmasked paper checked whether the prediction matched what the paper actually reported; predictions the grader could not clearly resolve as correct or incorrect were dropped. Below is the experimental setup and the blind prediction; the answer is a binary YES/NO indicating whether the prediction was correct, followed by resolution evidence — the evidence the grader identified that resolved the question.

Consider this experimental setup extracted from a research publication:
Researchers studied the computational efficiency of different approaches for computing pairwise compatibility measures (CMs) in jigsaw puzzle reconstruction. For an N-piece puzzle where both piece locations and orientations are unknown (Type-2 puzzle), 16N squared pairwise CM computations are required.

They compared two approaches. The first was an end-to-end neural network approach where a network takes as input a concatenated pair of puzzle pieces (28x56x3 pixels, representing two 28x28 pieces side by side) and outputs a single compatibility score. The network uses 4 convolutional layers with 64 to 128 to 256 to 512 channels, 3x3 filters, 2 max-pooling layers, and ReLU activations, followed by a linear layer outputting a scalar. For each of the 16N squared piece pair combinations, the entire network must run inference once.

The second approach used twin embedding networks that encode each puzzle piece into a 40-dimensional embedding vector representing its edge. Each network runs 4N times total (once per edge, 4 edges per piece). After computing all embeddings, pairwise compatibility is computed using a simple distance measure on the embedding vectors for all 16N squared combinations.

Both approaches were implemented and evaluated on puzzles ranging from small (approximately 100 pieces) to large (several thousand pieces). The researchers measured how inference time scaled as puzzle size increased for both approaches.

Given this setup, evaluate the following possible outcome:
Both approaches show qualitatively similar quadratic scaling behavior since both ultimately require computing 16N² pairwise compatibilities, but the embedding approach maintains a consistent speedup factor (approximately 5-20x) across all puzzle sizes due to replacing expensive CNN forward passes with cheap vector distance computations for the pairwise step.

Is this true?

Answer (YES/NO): NO